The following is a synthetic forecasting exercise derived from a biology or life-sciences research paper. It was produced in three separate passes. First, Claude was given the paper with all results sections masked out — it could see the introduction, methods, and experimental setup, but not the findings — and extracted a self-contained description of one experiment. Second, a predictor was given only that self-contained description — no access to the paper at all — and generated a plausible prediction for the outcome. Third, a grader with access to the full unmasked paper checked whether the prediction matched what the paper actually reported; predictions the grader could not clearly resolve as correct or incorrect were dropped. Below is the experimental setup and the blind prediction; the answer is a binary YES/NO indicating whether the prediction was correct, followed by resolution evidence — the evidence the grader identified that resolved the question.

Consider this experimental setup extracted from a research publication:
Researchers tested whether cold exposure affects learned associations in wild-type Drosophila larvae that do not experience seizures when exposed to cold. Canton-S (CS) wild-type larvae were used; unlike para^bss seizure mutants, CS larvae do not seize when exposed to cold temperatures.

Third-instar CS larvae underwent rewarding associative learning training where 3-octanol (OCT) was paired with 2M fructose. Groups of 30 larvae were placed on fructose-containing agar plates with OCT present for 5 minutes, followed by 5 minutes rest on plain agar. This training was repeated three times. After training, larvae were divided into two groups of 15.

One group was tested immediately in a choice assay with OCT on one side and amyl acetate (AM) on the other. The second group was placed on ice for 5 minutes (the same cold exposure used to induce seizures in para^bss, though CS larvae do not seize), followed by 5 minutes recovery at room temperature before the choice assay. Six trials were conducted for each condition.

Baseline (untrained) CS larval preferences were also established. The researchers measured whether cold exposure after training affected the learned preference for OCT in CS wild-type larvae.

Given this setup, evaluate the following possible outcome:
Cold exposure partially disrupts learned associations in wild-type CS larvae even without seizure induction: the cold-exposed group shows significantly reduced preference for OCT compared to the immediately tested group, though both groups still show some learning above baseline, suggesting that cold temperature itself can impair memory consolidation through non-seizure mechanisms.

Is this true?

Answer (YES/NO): NO